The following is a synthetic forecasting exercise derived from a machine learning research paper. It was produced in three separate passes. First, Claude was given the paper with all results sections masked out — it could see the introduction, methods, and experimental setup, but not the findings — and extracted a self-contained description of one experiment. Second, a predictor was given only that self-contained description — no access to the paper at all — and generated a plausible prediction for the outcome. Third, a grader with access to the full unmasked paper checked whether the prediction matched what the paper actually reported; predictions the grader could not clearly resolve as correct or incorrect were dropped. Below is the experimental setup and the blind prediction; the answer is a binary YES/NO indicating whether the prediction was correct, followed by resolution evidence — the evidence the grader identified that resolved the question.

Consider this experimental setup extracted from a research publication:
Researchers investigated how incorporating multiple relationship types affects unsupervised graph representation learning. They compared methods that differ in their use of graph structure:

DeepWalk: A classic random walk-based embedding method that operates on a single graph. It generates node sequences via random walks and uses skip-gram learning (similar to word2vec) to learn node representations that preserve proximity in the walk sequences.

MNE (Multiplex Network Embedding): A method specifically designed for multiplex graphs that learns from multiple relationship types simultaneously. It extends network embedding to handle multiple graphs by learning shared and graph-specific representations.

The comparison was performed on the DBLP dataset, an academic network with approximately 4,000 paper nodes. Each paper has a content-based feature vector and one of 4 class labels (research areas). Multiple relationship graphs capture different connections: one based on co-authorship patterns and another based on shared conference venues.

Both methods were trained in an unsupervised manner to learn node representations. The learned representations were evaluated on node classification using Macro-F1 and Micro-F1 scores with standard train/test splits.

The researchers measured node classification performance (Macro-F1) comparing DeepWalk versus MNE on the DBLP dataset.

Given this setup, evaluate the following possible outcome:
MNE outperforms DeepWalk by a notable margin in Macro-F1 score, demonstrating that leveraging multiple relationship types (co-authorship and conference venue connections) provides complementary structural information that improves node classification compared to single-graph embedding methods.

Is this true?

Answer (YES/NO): NO